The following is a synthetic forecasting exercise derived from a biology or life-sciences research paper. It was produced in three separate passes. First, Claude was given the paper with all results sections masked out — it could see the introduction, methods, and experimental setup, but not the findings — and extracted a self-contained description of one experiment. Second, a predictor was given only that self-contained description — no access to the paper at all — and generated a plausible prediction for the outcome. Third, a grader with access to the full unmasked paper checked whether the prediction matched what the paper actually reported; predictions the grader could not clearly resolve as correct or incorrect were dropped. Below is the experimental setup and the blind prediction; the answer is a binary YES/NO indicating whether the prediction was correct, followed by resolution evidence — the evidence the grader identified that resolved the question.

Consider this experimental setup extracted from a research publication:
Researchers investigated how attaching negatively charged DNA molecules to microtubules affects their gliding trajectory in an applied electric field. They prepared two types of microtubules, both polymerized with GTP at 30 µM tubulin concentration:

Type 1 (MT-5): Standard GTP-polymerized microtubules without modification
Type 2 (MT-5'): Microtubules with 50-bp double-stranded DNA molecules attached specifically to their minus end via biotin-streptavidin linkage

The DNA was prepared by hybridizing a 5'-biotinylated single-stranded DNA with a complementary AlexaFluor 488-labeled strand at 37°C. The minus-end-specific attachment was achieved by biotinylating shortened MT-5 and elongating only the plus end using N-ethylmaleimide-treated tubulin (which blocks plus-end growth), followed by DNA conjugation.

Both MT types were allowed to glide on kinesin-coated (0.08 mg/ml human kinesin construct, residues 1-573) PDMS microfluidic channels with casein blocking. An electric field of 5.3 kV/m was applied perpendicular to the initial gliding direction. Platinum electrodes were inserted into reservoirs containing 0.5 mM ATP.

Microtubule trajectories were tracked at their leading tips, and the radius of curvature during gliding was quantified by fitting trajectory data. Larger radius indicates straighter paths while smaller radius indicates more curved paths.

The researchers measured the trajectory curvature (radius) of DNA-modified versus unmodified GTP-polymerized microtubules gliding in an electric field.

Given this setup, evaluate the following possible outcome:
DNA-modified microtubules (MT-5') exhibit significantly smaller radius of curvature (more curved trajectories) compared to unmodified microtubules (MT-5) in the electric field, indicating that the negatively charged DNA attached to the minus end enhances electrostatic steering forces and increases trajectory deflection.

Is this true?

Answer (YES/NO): YES